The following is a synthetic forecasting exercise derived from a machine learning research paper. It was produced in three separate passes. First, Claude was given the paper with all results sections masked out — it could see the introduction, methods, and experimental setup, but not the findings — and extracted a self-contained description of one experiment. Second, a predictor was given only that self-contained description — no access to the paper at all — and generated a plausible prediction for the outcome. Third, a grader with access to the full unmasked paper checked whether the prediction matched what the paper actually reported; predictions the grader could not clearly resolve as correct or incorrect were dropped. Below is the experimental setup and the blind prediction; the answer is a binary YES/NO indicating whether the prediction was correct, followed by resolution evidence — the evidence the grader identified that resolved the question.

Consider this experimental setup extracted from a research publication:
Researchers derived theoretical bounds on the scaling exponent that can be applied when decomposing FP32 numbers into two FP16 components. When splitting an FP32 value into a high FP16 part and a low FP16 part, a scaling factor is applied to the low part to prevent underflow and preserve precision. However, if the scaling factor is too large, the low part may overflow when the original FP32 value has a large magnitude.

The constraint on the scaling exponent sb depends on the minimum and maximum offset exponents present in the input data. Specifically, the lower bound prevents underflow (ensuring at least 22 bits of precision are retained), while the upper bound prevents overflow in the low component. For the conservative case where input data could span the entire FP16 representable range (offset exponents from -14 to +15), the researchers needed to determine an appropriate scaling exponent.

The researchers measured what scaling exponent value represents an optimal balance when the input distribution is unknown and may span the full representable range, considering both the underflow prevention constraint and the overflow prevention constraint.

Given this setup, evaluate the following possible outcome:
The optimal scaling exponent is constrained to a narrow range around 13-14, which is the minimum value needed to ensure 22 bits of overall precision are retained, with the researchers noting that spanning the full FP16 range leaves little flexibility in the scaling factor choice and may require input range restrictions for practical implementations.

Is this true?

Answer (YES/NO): NO